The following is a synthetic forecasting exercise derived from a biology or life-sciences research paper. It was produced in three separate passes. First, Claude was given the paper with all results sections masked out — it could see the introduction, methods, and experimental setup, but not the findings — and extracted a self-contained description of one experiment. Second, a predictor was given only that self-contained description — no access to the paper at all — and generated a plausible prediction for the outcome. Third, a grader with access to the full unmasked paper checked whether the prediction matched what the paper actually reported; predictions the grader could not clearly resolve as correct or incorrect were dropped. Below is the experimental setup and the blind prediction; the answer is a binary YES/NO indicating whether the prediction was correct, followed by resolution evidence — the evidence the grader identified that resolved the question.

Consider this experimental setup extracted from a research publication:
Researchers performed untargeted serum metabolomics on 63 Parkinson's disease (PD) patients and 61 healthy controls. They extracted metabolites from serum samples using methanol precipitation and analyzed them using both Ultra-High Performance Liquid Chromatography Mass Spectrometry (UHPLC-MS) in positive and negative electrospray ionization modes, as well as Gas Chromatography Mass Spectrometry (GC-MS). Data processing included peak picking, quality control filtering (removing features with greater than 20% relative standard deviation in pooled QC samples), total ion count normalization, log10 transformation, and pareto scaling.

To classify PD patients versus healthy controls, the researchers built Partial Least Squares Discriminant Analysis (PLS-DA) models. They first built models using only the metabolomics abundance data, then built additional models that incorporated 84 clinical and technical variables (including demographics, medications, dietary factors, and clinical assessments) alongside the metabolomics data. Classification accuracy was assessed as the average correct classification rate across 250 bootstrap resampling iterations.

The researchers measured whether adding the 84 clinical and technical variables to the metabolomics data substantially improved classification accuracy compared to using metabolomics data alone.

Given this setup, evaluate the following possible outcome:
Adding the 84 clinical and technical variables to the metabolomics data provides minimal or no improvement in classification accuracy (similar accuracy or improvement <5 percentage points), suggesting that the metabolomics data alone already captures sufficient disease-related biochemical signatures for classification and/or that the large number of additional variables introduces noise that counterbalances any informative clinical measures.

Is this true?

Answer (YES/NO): YES